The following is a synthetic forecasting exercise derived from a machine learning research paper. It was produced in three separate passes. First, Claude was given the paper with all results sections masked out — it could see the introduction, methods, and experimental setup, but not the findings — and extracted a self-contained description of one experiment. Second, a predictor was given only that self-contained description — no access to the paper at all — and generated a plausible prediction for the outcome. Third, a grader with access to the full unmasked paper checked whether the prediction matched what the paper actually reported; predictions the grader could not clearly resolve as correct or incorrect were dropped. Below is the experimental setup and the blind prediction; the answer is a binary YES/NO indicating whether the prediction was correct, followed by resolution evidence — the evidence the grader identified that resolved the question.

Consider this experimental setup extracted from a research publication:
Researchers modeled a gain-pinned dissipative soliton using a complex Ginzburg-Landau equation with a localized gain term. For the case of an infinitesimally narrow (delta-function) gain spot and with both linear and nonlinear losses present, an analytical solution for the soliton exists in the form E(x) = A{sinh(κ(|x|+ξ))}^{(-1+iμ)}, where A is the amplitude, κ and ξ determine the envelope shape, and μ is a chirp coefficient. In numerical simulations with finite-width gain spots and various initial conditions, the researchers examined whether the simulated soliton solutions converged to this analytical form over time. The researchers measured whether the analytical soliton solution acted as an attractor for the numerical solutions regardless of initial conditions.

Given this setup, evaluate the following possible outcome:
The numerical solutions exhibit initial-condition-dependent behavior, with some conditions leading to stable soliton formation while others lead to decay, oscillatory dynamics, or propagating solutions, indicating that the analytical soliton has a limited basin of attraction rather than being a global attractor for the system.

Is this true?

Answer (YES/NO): NO